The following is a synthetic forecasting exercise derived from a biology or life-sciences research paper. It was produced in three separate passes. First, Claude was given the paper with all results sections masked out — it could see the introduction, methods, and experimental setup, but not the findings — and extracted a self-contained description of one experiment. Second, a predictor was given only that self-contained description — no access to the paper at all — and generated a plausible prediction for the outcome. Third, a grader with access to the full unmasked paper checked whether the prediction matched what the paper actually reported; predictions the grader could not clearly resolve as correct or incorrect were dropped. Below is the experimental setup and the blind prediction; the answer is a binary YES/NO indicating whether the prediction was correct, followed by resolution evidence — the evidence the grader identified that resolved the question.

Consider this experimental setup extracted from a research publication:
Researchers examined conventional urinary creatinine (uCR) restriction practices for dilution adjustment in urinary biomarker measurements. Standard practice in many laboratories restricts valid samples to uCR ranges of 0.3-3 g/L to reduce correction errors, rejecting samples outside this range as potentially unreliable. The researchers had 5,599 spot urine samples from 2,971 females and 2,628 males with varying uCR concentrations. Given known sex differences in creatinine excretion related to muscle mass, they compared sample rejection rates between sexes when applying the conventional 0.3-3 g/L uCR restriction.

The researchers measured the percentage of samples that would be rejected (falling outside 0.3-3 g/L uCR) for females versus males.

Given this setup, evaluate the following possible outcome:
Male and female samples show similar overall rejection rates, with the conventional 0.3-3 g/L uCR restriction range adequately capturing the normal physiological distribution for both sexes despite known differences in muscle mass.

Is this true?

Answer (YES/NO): NO